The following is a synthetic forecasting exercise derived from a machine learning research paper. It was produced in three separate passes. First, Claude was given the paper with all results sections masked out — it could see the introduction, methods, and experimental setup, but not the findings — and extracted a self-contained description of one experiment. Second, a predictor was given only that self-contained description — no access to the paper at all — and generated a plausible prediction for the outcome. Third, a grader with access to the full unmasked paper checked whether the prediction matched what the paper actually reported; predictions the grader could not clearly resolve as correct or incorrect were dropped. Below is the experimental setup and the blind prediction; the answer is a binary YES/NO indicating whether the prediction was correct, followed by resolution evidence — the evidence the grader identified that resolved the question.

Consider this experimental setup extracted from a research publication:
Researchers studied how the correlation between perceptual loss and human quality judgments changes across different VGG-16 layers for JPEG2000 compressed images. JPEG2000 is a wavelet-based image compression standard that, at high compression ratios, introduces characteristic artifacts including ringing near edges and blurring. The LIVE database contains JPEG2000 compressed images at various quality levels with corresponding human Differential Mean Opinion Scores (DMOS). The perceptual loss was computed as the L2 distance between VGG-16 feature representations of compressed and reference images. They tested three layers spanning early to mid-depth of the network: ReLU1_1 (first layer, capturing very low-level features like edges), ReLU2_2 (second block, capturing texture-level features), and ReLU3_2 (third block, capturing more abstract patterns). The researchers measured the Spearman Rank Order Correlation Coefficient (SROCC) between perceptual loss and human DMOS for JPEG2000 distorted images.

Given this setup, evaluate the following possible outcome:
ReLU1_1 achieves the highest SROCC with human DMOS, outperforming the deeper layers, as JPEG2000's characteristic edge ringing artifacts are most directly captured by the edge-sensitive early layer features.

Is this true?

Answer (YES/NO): NO